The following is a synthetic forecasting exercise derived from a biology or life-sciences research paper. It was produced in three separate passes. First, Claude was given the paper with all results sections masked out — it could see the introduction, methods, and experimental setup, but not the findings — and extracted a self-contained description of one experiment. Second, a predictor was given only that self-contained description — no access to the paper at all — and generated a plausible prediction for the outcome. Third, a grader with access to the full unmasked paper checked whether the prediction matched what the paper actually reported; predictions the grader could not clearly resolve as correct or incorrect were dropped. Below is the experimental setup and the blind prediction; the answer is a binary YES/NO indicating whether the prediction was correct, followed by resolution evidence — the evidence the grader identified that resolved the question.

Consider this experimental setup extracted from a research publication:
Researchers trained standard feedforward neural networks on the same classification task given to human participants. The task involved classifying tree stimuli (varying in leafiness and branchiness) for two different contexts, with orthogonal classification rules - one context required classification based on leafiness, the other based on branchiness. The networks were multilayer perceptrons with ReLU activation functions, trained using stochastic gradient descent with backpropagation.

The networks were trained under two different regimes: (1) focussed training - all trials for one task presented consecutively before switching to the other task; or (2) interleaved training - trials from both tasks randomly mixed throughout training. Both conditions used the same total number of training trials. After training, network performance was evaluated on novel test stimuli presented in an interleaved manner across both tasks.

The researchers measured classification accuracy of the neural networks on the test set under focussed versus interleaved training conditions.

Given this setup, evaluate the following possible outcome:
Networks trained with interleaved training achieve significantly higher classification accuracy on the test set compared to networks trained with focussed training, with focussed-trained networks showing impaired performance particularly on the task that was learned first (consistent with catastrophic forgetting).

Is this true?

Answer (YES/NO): YES